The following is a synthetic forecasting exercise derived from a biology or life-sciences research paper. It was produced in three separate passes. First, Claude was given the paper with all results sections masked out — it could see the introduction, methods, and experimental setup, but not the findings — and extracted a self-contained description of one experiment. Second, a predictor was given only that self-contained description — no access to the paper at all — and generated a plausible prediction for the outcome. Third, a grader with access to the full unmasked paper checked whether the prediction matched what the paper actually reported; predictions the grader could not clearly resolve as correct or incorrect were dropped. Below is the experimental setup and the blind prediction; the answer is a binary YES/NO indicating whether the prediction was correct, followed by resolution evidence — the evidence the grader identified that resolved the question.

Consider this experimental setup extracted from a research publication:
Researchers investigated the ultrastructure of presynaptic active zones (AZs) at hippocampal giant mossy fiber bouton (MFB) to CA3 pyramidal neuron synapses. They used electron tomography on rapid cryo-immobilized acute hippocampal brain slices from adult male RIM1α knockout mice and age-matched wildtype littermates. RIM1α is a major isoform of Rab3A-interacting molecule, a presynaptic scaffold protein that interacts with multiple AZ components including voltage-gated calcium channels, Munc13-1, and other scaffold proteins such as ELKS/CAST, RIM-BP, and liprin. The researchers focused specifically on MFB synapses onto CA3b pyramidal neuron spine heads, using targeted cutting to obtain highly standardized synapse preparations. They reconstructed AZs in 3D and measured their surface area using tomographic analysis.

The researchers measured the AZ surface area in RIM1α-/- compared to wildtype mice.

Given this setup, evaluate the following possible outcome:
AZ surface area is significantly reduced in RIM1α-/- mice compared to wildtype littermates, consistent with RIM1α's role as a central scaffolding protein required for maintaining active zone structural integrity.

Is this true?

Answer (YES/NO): NO